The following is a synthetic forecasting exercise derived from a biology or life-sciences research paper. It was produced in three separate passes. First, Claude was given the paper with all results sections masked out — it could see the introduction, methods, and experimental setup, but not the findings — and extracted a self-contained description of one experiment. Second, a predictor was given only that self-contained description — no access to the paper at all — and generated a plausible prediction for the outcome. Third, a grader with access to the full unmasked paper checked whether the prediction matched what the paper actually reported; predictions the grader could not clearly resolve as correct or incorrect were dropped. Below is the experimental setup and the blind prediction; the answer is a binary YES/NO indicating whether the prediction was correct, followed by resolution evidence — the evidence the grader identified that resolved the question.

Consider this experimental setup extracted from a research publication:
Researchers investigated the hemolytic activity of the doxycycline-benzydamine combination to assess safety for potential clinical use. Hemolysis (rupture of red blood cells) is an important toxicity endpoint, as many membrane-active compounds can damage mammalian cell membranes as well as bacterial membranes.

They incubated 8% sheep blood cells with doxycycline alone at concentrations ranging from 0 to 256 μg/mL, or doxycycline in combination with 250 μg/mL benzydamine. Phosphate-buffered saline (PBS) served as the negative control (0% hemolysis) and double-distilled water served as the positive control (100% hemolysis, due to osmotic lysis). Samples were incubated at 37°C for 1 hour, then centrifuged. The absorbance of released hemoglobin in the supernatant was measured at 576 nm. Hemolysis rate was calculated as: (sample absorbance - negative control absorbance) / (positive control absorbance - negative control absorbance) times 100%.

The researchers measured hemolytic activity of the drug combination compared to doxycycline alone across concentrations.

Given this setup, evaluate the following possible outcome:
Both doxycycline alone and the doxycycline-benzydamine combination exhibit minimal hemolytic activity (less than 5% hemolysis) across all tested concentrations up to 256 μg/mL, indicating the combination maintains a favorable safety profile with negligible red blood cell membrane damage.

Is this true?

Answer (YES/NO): YES